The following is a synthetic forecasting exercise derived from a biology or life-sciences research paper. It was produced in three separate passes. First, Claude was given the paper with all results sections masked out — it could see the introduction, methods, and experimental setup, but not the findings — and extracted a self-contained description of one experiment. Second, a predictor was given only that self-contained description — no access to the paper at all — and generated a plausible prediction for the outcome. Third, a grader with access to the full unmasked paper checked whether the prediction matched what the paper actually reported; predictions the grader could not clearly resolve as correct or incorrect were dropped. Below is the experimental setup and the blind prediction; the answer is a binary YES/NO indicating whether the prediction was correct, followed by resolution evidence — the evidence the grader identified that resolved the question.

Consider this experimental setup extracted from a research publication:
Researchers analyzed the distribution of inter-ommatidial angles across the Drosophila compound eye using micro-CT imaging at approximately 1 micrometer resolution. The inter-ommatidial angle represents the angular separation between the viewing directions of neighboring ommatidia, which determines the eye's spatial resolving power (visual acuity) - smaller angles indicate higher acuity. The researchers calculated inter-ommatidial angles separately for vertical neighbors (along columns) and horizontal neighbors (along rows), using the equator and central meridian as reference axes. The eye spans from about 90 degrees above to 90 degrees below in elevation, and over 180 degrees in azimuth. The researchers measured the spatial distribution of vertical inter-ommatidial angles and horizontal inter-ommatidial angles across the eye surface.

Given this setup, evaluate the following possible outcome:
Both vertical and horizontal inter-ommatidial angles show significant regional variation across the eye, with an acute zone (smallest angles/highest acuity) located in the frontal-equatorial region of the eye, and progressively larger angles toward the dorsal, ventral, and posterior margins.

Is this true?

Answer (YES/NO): NO